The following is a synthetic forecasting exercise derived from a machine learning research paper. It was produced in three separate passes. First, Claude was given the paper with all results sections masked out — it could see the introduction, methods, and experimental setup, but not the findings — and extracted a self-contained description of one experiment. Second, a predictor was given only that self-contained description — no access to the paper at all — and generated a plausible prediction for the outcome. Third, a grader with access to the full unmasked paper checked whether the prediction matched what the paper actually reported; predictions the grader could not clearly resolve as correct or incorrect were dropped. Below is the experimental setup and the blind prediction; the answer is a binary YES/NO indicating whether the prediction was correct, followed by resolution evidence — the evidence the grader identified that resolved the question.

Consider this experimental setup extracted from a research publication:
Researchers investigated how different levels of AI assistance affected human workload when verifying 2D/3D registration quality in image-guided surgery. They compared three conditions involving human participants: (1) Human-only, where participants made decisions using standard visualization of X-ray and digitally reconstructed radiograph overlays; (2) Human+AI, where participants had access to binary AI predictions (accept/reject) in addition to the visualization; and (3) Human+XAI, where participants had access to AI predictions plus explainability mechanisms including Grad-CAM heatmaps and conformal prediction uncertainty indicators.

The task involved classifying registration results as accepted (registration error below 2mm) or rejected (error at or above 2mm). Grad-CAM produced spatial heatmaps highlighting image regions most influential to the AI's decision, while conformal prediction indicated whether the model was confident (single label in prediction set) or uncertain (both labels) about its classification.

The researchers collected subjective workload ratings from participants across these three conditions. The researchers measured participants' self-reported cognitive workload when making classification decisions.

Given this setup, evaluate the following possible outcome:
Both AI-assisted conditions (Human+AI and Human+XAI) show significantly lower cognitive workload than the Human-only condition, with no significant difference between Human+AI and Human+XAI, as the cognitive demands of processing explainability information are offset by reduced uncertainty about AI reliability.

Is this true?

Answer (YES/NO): YES